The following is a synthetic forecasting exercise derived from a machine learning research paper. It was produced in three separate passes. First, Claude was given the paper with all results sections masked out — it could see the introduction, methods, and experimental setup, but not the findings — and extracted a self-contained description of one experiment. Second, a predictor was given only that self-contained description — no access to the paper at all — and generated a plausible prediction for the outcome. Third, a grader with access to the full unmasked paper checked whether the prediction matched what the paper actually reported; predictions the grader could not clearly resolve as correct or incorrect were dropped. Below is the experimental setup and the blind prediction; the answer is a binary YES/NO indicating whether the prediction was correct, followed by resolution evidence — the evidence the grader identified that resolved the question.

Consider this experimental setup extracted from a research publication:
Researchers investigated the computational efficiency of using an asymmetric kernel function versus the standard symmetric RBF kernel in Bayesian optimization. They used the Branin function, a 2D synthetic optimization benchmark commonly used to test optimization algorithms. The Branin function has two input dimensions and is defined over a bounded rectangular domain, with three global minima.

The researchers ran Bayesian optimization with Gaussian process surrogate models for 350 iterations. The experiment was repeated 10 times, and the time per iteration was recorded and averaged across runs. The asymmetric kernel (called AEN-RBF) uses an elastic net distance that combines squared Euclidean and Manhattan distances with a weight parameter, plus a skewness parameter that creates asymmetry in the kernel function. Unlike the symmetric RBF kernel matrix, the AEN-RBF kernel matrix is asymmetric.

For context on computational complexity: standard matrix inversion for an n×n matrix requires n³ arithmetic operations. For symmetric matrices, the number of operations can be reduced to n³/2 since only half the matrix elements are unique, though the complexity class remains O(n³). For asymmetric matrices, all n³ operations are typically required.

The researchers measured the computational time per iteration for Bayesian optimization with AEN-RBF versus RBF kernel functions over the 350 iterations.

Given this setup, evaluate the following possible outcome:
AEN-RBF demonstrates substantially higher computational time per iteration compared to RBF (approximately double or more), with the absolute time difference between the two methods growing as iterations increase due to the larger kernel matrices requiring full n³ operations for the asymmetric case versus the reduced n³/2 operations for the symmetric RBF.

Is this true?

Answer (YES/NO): NO